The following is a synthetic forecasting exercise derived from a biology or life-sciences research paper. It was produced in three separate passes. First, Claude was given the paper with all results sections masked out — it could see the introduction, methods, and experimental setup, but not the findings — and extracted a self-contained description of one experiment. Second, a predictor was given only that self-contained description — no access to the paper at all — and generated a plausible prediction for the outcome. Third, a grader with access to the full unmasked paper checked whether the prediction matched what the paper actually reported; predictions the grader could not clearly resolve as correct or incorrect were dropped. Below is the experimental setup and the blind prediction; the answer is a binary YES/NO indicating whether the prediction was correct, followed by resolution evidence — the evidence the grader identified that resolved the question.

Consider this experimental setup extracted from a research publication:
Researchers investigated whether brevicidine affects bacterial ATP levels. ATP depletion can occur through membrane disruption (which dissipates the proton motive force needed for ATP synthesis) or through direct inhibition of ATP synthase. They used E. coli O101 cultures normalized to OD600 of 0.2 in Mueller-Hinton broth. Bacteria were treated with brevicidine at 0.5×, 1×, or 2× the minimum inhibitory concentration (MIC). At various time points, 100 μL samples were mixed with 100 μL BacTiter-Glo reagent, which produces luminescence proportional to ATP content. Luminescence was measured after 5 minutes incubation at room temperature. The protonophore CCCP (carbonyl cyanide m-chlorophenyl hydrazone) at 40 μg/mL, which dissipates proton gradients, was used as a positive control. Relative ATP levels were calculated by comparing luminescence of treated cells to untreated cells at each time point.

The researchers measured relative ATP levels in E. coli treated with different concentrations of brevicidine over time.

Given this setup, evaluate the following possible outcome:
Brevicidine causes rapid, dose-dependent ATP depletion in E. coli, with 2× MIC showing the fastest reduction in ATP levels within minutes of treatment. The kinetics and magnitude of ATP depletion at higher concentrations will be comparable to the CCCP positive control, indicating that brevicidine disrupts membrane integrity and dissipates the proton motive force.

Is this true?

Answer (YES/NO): NO